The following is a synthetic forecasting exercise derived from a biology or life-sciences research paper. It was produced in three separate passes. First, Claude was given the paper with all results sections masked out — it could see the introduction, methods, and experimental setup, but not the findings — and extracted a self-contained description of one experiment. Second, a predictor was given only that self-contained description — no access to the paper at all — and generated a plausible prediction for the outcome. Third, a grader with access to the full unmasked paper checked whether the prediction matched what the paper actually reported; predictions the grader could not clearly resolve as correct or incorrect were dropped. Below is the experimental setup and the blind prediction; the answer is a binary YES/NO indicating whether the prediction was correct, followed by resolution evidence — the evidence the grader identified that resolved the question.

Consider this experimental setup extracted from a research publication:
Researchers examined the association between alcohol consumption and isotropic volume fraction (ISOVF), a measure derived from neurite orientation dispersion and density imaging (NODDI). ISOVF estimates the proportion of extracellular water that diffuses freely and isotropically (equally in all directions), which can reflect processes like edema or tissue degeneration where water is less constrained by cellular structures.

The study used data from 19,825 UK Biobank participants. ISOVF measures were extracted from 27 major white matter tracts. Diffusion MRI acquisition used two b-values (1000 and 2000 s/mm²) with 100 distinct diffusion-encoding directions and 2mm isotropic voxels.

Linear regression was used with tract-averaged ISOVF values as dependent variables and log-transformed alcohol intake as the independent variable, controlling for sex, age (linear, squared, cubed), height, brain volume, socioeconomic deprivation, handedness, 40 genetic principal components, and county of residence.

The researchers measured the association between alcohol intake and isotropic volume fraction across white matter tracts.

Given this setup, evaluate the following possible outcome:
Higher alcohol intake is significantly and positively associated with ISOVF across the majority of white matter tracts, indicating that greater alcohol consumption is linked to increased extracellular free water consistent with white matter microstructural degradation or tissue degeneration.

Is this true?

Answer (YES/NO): YES